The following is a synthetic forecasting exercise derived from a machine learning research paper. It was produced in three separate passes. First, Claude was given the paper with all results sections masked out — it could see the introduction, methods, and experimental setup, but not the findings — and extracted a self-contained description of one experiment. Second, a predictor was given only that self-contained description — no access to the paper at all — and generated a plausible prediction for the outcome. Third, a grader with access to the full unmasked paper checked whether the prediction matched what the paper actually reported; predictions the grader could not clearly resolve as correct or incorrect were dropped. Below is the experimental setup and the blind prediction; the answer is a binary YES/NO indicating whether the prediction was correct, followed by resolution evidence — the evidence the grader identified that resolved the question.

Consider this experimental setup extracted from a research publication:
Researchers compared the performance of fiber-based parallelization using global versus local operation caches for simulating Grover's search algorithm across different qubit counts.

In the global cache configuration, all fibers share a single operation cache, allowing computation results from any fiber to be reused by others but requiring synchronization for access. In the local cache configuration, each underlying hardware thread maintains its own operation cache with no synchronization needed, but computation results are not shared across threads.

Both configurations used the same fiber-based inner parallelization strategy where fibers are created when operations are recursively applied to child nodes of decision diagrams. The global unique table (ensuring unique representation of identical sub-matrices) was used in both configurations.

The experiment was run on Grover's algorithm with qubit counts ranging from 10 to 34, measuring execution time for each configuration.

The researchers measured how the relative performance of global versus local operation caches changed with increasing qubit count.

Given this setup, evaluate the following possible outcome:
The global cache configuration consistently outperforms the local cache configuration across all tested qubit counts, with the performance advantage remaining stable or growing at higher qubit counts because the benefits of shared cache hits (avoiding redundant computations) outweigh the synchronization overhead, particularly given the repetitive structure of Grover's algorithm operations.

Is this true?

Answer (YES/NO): NO